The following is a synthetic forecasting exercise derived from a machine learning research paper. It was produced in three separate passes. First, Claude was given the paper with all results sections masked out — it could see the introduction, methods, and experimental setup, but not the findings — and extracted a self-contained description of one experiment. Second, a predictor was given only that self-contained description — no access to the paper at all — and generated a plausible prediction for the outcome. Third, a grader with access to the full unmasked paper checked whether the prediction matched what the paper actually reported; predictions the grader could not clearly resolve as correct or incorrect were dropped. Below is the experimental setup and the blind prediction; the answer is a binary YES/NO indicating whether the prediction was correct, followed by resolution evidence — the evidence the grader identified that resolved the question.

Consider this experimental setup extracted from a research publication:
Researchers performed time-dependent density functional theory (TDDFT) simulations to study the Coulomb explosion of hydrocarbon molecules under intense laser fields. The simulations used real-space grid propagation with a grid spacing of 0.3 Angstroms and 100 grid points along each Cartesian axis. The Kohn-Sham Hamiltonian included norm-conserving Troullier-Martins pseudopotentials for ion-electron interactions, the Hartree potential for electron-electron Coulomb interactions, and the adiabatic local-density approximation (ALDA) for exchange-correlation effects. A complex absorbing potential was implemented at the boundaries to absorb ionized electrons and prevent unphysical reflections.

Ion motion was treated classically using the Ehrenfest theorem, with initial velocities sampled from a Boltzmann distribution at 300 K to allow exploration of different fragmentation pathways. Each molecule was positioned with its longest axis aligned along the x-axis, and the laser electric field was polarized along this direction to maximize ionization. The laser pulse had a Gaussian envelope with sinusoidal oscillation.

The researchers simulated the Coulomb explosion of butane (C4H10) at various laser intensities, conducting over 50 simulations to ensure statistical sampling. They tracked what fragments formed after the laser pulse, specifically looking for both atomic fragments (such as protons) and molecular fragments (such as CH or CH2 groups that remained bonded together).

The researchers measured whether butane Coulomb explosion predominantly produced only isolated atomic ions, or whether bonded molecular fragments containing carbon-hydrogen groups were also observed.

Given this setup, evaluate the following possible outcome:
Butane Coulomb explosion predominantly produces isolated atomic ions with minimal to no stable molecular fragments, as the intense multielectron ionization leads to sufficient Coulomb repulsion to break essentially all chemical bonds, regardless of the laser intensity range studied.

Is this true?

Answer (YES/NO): NO